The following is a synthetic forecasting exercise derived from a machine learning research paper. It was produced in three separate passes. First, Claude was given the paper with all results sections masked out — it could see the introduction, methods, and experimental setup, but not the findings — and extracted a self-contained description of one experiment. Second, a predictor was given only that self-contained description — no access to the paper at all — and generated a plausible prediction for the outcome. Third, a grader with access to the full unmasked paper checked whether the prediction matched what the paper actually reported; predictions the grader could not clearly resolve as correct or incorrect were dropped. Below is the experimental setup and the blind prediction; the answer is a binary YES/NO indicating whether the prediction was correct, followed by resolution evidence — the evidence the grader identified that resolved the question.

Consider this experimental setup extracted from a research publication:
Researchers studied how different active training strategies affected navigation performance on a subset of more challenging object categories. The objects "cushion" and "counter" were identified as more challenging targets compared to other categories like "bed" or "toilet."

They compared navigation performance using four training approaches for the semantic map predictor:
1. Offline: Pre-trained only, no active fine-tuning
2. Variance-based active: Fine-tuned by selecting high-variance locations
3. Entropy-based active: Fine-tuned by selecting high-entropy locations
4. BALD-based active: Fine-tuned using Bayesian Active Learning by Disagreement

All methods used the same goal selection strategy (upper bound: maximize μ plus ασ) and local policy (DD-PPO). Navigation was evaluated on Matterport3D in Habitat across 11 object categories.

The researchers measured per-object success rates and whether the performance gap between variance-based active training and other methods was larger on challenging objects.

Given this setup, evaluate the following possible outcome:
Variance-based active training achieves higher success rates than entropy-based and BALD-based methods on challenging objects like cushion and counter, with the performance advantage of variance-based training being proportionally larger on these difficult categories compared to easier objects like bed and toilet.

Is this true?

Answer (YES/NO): YES